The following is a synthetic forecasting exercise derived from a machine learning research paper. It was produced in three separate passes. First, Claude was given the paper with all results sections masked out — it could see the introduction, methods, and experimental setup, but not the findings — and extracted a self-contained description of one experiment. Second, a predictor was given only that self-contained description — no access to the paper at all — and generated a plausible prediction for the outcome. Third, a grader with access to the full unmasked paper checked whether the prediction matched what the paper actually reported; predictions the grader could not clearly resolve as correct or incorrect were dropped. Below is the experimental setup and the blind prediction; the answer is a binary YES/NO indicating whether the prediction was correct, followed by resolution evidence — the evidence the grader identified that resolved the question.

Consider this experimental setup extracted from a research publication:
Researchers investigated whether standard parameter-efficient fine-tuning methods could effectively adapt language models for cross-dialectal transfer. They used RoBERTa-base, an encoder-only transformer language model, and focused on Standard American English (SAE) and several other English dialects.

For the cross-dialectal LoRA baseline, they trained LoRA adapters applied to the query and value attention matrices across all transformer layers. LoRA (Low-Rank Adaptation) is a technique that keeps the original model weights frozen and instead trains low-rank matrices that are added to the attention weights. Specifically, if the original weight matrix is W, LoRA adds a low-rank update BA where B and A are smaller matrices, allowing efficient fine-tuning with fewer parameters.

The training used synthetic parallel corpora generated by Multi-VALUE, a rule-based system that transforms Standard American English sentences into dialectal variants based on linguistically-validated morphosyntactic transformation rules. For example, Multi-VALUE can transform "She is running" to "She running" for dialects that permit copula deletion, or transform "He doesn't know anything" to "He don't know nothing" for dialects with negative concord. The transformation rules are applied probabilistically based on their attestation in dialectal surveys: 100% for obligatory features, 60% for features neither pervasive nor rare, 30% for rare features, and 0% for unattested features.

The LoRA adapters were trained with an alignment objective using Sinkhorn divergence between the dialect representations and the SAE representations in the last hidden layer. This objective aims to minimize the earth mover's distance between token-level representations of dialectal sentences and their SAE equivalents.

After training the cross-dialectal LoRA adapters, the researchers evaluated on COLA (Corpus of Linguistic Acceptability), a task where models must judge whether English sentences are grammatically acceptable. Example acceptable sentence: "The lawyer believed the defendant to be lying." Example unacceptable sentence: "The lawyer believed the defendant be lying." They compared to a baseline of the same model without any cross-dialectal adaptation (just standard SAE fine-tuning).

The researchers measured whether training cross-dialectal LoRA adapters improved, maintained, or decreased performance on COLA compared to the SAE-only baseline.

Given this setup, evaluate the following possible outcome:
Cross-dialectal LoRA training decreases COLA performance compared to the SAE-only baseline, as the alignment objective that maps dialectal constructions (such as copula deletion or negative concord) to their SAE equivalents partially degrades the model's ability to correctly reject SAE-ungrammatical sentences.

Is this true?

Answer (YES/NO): YES